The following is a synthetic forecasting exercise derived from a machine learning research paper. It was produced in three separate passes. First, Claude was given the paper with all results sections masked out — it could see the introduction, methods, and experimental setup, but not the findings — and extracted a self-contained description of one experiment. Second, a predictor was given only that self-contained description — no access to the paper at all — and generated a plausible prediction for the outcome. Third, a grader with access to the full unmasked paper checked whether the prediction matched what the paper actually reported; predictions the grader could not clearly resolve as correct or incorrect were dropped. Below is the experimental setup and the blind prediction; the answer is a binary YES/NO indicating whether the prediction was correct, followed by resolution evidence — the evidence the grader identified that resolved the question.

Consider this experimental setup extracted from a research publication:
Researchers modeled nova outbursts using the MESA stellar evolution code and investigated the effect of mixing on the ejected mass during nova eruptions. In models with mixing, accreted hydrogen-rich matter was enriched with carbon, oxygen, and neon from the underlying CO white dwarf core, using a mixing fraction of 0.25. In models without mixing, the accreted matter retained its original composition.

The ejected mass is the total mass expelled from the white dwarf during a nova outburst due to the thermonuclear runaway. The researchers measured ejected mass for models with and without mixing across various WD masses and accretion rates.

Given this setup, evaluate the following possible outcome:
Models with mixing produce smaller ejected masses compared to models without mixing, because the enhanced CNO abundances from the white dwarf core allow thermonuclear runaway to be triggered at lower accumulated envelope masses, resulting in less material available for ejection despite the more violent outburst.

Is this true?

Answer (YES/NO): YES